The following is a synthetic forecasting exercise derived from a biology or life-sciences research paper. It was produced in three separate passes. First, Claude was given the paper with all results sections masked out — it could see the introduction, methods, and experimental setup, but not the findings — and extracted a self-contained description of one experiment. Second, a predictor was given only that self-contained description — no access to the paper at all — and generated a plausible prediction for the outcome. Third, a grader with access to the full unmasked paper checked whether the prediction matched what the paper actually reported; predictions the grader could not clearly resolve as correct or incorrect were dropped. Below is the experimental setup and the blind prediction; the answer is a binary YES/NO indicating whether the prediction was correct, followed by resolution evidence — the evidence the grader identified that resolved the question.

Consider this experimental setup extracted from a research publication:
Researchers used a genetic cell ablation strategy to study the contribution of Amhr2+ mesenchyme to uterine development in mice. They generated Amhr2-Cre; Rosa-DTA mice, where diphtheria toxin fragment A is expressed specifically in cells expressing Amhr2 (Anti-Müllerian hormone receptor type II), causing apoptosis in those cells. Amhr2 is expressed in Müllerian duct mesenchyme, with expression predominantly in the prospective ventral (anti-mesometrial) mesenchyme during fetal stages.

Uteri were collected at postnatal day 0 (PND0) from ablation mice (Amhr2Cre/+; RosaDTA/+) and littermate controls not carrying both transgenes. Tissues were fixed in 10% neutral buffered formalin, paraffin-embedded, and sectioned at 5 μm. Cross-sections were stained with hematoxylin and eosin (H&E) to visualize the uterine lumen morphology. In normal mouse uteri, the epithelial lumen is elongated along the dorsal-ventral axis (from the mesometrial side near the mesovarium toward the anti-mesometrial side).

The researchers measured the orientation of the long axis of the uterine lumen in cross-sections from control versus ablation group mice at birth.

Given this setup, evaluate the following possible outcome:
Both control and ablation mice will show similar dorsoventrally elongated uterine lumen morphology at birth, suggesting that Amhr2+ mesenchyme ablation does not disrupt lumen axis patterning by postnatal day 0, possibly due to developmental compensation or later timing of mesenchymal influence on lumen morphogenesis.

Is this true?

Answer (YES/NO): NO